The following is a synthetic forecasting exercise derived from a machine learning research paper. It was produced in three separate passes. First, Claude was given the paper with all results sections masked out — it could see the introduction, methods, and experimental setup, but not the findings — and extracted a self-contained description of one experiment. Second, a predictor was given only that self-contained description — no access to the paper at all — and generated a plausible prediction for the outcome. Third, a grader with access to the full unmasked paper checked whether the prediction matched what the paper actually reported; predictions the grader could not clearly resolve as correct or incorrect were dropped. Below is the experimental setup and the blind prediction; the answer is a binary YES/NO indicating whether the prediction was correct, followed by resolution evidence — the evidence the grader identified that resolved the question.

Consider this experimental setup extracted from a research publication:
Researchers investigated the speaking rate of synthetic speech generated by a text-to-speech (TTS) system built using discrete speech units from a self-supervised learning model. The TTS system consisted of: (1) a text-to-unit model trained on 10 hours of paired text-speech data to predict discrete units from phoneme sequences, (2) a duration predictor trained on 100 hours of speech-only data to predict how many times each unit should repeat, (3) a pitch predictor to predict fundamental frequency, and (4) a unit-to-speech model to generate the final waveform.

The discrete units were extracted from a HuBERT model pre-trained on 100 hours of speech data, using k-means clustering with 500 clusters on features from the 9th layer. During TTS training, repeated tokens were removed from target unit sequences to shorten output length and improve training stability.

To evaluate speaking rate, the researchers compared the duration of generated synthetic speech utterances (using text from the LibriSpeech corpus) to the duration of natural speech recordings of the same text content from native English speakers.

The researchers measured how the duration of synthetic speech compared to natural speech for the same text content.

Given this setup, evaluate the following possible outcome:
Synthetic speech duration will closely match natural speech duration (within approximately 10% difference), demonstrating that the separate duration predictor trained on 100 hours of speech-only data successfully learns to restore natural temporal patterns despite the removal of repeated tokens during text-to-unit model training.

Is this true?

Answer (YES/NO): NO